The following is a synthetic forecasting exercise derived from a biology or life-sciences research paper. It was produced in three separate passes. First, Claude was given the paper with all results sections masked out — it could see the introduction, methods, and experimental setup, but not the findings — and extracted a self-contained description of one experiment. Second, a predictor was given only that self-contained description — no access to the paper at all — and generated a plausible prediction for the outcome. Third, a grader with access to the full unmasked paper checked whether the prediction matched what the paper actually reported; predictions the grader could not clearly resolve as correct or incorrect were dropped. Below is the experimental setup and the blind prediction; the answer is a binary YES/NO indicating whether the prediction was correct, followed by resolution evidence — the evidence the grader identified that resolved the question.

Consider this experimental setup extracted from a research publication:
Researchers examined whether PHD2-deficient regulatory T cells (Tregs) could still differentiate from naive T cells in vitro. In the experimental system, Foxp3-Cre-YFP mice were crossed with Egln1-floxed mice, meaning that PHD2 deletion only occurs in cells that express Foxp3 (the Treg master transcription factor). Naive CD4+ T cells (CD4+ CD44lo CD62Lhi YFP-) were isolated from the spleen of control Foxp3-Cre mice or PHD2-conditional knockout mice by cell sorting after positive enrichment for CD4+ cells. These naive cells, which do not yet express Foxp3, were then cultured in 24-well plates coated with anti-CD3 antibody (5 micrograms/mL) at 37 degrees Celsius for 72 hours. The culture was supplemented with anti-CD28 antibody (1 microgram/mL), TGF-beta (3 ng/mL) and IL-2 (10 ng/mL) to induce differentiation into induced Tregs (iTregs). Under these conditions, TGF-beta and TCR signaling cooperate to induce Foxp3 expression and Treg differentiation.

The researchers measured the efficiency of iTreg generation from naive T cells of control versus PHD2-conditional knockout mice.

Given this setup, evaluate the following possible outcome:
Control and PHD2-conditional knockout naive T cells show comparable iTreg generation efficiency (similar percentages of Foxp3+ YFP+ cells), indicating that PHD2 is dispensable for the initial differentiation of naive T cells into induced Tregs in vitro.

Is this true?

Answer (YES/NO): NO